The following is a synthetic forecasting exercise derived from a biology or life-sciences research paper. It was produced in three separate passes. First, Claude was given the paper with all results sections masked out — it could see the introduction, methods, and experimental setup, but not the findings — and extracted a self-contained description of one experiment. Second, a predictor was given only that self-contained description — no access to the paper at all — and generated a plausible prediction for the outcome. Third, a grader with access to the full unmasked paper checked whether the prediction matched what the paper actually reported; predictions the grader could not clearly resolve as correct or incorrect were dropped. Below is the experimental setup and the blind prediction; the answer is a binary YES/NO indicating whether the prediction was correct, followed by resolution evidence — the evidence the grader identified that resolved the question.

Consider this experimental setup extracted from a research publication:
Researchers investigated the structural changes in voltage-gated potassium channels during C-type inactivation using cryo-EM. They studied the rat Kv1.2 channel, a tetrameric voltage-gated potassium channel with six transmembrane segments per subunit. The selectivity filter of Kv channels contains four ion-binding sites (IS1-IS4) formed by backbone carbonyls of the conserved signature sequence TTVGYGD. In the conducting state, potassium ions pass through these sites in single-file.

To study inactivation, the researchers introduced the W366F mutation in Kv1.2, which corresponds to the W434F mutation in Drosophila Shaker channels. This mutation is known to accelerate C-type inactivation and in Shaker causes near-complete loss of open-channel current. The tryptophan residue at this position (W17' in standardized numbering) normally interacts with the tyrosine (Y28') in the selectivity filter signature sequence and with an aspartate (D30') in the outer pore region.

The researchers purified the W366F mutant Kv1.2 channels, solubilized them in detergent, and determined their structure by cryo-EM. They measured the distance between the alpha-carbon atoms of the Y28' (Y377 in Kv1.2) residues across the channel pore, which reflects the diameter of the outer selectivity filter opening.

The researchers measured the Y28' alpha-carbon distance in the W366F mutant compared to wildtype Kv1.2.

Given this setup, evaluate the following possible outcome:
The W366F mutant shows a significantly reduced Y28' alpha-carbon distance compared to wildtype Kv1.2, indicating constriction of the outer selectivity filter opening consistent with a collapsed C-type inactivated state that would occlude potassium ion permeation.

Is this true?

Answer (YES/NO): NO